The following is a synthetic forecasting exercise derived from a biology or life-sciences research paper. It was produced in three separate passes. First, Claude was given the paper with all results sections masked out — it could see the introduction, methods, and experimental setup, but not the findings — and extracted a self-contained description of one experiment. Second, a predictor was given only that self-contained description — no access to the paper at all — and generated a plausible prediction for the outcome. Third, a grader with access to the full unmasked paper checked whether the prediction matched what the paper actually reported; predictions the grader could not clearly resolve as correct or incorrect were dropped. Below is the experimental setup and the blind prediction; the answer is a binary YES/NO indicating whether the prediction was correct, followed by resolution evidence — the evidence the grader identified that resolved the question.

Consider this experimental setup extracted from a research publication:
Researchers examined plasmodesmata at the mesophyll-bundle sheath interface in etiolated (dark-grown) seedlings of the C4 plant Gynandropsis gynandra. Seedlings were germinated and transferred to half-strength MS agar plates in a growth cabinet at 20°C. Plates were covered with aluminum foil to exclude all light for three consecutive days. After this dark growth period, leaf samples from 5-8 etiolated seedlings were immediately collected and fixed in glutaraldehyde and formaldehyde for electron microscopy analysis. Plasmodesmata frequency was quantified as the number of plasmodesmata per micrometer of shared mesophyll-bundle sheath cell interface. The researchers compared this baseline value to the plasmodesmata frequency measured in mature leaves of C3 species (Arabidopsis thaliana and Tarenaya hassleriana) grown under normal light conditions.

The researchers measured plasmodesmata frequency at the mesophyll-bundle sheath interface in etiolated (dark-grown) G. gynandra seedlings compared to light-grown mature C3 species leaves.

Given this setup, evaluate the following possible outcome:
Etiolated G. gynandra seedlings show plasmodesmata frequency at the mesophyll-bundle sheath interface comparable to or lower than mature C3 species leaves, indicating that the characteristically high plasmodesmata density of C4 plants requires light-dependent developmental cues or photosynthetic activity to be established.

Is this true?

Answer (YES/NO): YES